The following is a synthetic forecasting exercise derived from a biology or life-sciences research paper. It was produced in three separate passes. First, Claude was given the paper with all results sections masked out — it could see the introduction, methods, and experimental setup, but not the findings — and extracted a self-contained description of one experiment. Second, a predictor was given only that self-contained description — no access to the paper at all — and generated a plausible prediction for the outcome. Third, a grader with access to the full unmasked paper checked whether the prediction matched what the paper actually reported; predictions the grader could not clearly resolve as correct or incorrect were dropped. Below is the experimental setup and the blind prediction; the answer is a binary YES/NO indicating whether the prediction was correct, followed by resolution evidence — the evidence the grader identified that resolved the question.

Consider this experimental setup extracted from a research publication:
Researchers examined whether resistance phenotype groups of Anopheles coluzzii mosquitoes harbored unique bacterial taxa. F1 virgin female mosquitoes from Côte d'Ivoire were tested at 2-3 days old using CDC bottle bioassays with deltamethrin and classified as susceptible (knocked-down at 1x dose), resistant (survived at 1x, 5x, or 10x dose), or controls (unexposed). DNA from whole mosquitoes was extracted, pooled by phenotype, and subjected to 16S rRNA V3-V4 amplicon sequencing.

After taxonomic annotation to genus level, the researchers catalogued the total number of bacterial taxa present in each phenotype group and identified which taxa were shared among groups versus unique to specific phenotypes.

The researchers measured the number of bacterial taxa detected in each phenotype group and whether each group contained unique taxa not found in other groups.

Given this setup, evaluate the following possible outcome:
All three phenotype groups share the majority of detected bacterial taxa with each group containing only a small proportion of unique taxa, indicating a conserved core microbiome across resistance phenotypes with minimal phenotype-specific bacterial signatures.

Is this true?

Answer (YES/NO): NO